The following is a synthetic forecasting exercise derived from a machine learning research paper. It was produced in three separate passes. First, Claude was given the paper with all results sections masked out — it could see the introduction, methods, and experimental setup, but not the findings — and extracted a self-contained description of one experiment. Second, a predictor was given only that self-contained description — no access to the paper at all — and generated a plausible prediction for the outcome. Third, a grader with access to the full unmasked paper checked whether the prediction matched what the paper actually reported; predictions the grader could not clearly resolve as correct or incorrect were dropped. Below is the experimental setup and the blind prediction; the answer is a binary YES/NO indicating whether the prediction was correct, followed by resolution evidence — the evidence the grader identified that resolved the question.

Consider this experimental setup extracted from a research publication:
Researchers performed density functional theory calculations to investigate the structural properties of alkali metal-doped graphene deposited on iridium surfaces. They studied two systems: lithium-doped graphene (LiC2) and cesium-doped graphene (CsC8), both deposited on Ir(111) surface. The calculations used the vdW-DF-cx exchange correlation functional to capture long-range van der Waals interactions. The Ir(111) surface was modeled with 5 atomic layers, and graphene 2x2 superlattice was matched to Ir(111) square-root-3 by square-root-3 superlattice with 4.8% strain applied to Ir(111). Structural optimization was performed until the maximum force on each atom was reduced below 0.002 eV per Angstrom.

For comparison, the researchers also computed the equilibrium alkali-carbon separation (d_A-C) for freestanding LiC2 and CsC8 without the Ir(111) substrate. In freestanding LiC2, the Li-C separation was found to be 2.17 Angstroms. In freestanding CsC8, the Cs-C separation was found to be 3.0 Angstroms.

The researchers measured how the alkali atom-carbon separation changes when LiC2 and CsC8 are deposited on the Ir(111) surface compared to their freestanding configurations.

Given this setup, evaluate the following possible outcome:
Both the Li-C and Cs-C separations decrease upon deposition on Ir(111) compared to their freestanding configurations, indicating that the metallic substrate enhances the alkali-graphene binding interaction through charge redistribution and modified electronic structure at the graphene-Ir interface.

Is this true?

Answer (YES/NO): NO